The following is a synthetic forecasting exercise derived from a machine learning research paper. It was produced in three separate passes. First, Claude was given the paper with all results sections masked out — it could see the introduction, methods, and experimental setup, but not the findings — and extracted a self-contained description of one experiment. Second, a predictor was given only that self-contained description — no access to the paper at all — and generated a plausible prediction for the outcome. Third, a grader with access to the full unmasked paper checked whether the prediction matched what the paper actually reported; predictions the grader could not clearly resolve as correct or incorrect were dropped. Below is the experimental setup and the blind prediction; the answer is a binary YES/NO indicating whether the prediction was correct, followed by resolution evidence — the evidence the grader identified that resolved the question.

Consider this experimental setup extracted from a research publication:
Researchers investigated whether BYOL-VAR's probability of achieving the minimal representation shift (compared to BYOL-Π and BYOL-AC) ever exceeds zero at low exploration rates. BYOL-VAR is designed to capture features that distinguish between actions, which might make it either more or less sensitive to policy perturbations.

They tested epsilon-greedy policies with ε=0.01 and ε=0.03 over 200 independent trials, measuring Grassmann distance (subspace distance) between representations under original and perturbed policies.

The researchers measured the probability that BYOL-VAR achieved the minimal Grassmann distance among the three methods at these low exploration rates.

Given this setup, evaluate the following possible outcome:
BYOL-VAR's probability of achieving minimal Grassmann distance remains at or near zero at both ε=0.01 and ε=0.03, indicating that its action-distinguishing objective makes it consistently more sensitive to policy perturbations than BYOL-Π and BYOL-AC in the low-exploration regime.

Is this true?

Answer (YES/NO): YES